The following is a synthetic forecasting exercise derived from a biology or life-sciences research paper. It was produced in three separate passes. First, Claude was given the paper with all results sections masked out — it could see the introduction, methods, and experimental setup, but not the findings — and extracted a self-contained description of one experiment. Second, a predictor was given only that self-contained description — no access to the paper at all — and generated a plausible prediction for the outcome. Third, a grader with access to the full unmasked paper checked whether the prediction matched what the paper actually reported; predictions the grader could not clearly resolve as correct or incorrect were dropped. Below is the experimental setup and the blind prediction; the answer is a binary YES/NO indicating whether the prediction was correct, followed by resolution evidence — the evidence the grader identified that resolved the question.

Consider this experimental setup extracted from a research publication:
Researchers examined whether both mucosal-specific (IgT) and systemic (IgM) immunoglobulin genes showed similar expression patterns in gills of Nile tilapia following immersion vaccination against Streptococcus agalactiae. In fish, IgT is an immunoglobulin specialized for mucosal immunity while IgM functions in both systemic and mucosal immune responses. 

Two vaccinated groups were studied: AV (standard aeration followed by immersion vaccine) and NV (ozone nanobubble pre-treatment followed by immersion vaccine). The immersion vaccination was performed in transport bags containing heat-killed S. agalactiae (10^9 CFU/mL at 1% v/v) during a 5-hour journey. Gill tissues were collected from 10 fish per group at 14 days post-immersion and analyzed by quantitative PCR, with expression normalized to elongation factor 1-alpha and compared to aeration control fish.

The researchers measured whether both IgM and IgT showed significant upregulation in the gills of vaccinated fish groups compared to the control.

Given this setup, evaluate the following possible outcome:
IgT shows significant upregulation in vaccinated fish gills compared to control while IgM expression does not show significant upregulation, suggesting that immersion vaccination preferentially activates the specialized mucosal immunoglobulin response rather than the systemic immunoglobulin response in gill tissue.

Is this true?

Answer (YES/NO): NO